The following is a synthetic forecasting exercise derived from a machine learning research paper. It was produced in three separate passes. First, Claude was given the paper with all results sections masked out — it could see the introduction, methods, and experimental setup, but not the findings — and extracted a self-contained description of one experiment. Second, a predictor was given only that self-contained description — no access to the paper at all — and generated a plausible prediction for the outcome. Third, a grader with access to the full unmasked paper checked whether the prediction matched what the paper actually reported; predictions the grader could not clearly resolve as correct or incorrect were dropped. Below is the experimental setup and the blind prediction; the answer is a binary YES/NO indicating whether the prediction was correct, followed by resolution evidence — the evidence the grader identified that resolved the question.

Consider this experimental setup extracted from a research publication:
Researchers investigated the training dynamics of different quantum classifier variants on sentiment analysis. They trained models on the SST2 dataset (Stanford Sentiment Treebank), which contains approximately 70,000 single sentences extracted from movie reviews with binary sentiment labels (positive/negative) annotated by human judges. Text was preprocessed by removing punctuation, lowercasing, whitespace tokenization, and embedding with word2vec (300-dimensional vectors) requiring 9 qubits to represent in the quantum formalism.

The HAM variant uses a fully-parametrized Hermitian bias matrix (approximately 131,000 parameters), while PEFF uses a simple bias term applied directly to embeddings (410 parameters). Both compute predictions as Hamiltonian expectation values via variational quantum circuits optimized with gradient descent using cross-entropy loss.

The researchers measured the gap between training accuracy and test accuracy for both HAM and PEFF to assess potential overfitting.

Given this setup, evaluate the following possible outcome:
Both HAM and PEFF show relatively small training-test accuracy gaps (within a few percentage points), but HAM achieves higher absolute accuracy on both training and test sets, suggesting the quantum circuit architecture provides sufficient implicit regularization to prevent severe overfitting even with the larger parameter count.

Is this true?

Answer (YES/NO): NO